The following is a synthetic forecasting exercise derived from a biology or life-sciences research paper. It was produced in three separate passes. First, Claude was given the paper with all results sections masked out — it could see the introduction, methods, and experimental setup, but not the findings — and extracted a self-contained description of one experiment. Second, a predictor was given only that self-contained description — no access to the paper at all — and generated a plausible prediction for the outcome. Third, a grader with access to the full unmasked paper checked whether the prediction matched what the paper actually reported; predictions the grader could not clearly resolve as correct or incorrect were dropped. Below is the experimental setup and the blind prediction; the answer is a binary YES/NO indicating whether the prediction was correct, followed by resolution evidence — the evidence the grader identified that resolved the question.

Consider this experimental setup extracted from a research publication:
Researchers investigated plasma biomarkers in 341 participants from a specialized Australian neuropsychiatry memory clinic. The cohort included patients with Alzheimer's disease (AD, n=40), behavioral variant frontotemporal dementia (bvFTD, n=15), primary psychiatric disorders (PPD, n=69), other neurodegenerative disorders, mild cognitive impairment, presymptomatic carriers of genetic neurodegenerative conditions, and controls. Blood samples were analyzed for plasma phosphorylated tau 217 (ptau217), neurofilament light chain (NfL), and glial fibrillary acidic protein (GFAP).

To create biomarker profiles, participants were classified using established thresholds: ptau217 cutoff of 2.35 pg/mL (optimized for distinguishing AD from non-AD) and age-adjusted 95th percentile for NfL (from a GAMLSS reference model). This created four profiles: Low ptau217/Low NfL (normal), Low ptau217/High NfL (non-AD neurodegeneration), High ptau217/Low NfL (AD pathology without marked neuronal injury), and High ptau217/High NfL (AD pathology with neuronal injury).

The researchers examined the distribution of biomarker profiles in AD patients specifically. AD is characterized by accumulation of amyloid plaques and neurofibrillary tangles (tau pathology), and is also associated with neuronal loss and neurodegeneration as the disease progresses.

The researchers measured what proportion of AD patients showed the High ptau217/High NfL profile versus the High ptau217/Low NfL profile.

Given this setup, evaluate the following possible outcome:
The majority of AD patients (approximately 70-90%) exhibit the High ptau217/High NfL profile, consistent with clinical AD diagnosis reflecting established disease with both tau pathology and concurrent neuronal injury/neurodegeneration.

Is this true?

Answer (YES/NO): NO